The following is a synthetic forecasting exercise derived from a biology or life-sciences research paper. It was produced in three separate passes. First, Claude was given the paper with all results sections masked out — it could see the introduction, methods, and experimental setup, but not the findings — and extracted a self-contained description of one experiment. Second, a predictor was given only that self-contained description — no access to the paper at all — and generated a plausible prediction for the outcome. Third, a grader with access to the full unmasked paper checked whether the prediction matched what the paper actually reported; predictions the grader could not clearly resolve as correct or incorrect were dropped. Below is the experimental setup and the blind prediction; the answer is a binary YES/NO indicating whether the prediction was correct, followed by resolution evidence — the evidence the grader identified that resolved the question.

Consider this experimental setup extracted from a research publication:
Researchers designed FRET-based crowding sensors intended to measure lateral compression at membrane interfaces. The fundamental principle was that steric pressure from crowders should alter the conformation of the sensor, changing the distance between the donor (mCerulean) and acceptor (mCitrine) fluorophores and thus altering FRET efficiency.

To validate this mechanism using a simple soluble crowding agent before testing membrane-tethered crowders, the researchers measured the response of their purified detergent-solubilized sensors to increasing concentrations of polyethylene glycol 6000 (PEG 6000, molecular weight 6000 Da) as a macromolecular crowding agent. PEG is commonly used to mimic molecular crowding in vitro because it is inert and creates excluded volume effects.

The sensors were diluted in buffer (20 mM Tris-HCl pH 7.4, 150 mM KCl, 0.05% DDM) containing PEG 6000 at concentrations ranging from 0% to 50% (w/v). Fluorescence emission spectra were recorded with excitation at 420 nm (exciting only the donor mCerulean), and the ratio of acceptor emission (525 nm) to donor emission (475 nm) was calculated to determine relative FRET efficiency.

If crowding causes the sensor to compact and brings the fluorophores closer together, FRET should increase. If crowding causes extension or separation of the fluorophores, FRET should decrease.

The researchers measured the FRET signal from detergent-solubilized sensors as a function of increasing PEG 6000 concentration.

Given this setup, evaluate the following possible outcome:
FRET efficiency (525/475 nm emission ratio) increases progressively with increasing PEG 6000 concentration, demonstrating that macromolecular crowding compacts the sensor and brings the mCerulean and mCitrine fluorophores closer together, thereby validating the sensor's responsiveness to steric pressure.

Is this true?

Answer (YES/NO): YES